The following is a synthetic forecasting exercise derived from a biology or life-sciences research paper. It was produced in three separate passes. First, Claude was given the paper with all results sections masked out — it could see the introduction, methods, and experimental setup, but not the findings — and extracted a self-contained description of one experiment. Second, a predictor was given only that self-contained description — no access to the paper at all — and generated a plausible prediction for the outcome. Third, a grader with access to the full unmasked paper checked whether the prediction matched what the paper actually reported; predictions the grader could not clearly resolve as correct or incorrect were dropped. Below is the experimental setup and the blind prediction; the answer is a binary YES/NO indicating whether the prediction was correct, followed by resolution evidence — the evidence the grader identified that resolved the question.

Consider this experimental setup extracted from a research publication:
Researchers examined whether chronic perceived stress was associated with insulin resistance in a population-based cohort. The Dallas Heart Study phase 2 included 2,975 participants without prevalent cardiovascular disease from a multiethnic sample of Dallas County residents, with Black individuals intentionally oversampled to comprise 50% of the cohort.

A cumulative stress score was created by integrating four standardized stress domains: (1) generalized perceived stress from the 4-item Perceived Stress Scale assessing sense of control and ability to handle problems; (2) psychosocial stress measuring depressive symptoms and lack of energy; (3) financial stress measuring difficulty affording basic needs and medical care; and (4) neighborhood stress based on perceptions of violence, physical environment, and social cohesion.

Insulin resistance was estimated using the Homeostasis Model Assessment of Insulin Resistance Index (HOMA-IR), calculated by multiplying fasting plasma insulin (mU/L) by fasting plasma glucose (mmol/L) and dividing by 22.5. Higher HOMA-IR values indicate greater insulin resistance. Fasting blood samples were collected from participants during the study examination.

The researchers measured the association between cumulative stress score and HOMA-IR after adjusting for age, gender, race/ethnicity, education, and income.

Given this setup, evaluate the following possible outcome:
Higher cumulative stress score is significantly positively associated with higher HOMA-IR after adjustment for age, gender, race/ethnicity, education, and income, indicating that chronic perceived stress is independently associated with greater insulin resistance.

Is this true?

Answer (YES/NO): YES